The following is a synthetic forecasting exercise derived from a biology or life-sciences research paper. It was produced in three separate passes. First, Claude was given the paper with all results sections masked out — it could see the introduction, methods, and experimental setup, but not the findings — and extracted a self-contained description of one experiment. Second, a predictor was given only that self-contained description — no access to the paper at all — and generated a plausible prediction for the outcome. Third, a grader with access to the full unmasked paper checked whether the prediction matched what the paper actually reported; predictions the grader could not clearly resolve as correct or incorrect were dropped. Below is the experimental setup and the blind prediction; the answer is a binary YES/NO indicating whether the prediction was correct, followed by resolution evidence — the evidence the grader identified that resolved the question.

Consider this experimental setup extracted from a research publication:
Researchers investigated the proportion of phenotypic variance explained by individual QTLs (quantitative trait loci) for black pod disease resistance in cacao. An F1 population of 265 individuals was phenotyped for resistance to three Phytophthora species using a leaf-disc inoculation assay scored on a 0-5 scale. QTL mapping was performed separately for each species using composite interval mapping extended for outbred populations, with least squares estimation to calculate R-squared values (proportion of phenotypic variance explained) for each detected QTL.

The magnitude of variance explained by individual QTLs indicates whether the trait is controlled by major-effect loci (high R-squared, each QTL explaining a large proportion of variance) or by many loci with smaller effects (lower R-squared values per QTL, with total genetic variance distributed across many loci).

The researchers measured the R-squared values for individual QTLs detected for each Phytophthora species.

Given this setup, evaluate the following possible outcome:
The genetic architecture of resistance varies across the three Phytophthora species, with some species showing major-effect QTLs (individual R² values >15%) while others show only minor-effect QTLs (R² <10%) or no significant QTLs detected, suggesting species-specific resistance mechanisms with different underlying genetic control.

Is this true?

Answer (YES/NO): NO